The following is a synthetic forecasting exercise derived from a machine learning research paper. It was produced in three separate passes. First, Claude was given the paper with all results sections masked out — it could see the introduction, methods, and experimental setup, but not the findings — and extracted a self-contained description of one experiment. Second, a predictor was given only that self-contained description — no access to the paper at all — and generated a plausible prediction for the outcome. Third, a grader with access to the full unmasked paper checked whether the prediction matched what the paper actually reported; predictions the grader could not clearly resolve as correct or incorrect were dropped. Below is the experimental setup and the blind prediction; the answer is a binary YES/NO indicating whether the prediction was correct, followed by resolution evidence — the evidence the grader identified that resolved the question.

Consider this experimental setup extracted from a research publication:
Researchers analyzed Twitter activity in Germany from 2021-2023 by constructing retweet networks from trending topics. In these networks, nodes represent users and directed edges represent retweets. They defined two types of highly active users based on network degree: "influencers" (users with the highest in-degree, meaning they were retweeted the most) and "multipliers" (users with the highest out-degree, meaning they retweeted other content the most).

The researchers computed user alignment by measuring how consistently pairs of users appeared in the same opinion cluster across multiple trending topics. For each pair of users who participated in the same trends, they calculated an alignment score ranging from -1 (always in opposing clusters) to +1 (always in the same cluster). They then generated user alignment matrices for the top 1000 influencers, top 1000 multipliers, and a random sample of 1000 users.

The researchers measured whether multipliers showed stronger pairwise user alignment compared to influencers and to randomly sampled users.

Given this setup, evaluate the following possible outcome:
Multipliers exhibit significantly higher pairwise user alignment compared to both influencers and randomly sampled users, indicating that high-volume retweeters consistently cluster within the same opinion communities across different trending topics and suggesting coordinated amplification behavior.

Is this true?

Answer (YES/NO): YES